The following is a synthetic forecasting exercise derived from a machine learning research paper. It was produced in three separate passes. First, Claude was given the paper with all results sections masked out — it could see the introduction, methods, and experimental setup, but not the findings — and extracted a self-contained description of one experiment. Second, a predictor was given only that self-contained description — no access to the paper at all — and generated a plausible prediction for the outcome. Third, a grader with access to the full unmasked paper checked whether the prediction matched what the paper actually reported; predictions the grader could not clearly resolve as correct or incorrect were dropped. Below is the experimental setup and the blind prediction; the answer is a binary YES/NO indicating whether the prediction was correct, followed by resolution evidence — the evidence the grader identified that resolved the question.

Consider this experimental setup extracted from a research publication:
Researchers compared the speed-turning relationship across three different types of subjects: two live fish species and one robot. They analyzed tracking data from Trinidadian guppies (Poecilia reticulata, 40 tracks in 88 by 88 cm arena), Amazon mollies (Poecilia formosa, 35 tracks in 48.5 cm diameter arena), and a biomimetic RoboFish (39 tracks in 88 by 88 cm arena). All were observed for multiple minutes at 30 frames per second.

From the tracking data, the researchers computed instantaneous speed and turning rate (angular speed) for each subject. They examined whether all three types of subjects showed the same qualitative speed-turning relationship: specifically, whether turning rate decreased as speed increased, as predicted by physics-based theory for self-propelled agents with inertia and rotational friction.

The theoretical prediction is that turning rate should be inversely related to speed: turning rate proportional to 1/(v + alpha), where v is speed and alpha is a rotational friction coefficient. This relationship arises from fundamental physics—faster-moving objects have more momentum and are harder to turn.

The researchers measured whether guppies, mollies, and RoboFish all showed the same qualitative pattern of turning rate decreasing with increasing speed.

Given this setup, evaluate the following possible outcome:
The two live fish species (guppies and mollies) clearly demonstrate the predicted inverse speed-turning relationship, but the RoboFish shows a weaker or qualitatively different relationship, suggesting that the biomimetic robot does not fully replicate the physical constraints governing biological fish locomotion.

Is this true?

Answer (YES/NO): NO